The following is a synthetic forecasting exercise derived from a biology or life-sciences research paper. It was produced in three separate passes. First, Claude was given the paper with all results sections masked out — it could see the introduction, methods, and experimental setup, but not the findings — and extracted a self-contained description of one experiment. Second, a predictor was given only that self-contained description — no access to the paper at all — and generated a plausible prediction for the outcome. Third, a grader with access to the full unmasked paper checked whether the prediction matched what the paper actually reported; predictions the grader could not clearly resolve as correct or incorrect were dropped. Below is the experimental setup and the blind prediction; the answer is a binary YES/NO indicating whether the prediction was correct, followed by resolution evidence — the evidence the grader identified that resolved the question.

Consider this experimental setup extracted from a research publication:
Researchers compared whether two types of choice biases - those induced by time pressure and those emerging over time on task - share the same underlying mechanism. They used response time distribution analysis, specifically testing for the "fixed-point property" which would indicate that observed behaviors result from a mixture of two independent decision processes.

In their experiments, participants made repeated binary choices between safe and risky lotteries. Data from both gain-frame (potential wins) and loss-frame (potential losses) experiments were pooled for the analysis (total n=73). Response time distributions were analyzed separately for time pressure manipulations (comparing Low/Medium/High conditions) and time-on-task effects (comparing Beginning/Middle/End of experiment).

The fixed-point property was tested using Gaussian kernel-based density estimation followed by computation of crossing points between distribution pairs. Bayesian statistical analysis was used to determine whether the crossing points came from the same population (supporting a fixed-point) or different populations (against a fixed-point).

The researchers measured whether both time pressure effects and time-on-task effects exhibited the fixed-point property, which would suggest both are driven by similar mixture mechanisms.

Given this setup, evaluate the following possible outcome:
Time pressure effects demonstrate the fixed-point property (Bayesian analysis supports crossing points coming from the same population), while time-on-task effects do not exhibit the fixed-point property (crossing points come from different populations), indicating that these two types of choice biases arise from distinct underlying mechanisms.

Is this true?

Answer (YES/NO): NO